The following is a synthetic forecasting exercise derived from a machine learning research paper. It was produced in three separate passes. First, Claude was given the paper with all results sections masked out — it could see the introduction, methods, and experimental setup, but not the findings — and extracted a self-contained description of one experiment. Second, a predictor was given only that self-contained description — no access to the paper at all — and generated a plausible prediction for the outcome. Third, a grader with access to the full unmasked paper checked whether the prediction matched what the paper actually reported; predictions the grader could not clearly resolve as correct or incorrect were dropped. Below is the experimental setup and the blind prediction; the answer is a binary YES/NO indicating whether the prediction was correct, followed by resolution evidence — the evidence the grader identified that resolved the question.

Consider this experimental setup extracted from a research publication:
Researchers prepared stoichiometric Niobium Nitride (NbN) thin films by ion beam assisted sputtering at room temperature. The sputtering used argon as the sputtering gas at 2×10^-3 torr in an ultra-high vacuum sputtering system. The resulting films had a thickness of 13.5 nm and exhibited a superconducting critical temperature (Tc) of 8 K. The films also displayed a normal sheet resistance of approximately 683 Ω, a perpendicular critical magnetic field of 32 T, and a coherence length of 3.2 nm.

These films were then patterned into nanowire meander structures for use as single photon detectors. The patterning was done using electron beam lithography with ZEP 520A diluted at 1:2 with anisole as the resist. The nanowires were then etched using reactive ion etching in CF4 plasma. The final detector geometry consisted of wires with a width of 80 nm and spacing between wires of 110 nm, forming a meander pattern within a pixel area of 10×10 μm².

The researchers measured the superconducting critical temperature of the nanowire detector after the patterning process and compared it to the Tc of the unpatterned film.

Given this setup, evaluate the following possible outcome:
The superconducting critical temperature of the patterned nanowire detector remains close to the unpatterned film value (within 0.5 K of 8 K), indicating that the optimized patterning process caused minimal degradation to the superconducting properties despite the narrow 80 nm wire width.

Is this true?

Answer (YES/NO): YES